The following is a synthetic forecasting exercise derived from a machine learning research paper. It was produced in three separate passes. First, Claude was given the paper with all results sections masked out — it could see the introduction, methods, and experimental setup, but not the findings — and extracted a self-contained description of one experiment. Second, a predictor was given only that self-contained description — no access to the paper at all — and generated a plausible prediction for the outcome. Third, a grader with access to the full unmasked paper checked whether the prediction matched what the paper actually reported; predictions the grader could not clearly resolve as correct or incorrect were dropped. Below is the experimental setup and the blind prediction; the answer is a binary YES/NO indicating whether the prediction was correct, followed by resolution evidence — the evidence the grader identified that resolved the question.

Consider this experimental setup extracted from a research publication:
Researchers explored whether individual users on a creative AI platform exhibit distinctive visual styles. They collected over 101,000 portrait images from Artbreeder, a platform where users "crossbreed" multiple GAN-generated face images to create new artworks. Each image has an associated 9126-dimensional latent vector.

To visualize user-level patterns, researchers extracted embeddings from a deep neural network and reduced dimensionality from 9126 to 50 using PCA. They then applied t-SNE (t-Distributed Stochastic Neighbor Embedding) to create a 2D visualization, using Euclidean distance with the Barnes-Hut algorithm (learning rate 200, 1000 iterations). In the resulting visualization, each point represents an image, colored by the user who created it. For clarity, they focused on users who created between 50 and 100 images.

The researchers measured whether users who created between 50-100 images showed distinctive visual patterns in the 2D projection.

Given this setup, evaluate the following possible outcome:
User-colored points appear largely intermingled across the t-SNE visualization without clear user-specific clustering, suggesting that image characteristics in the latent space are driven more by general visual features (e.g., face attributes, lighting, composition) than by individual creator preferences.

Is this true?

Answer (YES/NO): NO